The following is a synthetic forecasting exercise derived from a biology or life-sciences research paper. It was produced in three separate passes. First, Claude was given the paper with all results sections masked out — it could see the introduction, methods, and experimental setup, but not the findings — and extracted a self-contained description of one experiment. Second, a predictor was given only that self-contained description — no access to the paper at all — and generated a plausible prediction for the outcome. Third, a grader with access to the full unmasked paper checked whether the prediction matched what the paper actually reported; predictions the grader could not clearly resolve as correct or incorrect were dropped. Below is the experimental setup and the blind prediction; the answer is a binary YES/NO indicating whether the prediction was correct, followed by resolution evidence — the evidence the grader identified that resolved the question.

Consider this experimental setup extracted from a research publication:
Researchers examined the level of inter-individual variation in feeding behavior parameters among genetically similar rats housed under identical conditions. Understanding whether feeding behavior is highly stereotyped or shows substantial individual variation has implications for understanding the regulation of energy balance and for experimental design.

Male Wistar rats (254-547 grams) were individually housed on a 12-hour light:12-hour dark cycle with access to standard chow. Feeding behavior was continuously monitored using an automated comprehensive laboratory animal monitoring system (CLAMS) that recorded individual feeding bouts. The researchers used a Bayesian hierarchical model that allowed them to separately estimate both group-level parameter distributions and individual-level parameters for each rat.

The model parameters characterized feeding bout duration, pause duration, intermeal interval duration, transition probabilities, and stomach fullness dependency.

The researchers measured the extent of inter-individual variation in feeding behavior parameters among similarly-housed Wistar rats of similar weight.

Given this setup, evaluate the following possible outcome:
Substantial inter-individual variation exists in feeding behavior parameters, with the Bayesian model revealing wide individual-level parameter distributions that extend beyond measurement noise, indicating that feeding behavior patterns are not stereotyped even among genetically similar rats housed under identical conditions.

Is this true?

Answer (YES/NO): YES